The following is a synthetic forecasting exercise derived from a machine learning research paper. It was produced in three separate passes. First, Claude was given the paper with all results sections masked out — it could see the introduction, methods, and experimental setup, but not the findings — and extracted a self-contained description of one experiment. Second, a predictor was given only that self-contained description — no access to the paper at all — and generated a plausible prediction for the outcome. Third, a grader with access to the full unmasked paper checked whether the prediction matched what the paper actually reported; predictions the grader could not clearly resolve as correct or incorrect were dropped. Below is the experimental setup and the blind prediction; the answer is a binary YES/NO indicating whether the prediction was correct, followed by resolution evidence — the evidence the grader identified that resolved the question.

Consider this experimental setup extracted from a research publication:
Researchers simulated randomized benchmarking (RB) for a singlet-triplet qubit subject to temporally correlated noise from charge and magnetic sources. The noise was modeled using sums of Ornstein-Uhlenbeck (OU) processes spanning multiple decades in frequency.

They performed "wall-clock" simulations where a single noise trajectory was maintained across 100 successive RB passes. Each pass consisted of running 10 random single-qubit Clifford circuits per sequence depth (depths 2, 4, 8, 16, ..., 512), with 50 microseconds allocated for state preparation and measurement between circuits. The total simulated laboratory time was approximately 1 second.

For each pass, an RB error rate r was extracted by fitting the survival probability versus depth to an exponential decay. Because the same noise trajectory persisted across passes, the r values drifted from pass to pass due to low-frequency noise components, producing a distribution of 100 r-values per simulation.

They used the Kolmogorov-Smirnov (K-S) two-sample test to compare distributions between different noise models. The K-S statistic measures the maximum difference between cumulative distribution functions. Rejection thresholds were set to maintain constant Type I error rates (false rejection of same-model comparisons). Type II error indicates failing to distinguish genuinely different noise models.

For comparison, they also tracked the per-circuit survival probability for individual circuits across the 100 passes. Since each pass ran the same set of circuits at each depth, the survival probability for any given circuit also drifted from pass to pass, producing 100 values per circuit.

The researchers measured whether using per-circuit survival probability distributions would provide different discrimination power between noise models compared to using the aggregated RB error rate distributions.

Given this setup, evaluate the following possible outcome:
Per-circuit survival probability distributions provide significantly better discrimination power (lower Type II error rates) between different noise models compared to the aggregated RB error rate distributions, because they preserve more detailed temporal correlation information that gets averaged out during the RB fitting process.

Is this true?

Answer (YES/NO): NO